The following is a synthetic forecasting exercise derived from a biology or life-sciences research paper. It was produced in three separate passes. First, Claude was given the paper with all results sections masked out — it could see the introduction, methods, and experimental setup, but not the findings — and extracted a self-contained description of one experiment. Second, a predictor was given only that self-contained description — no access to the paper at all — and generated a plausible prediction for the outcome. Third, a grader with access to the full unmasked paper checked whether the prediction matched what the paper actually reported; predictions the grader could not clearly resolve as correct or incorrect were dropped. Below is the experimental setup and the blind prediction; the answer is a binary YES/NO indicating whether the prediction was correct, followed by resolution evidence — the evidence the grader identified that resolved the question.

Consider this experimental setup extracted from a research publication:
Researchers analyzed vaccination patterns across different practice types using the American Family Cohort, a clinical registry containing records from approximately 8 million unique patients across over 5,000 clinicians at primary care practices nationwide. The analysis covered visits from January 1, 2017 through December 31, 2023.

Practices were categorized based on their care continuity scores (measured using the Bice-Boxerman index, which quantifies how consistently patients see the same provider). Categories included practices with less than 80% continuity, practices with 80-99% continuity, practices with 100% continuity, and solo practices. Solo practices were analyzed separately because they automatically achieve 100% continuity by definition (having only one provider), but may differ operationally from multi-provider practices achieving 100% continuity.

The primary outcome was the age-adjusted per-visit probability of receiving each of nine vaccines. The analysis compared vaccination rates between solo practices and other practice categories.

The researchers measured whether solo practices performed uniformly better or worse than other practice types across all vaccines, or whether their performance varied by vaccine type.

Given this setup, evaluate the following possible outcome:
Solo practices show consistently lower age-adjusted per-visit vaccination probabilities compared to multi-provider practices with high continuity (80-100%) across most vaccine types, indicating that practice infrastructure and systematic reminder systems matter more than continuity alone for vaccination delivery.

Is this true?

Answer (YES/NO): NO